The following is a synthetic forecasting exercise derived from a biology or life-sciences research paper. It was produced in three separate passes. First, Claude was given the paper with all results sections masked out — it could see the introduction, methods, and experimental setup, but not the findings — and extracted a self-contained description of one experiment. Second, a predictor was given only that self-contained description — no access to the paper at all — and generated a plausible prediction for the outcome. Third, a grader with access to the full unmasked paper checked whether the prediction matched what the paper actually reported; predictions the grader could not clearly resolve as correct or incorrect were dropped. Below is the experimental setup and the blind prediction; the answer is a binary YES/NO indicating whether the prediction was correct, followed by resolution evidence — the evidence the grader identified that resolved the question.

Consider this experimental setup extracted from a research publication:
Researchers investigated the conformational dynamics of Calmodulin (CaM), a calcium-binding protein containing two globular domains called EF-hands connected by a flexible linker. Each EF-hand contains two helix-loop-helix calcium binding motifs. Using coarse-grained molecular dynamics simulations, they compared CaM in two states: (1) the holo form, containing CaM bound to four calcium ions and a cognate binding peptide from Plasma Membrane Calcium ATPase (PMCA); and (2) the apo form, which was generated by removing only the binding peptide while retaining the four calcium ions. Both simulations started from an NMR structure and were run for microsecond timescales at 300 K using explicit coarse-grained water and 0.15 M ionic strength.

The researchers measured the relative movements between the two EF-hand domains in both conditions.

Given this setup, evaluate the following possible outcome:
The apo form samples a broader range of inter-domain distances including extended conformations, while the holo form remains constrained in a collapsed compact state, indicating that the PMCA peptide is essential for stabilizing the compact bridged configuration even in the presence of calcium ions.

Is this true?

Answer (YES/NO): YES